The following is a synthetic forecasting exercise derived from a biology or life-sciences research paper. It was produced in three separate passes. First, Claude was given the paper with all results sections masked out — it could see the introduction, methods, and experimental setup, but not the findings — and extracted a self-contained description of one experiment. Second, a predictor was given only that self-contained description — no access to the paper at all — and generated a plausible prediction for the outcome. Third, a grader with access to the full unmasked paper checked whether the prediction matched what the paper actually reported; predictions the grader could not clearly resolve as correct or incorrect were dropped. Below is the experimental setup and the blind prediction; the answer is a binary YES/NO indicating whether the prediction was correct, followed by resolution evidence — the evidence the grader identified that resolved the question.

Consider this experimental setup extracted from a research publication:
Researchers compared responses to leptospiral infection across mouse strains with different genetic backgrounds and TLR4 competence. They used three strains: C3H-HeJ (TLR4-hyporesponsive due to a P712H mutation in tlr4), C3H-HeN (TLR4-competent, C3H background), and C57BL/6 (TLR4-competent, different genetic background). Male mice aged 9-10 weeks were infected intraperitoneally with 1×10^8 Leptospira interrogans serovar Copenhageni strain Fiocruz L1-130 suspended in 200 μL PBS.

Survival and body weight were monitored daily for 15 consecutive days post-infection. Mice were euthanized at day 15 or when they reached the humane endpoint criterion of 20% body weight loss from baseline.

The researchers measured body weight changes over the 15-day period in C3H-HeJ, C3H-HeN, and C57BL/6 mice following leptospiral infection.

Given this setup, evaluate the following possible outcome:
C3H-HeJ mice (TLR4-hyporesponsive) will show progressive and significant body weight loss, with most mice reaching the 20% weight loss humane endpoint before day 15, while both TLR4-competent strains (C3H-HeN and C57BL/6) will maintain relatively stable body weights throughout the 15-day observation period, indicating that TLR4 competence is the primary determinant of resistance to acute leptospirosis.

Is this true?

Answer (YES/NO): NO